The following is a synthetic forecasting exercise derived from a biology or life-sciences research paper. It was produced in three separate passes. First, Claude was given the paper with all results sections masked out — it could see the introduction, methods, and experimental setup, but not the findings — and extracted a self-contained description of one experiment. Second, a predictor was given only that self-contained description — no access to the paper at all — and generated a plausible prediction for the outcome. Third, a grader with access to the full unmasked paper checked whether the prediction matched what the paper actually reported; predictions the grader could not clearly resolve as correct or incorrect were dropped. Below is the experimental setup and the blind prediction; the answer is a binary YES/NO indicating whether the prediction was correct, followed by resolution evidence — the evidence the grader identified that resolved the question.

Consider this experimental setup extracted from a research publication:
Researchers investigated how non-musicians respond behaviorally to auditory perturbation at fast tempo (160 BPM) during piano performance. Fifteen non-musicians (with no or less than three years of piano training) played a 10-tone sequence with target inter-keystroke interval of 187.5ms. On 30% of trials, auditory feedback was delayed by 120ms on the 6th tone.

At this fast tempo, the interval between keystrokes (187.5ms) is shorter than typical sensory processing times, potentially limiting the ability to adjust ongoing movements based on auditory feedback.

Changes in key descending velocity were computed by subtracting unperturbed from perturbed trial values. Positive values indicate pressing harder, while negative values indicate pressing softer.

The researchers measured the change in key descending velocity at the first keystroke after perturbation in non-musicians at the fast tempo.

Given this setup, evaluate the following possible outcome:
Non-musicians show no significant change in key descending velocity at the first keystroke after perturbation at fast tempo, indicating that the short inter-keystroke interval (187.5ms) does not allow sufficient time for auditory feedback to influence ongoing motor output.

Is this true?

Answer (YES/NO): NO